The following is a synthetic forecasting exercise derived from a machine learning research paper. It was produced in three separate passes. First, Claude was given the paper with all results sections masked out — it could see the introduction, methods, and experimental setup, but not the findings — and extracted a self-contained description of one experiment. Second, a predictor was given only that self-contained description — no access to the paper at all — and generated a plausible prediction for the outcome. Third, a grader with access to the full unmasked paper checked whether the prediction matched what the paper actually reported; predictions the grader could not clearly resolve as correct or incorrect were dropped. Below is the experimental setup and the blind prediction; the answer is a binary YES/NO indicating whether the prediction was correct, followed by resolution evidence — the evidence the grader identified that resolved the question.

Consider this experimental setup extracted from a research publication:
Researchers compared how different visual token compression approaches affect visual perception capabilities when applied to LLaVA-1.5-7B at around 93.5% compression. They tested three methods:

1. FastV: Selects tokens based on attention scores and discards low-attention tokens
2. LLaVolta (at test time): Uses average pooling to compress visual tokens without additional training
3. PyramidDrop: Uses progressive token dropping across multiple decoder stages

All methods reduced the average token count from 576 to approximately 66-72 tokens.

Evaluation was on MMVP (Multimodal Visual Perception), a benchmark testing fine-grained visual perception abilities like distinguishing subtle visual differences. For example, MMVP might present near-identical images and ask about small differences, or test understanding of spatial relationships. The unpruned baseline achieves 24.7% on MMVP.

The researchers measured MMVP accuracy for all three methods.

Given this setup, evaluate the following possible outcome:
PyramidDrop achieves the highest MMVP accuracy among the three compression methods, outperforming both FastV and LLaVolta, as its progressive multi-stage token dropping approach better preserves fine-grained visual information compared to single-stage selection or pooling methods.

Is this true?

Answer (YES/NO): YES